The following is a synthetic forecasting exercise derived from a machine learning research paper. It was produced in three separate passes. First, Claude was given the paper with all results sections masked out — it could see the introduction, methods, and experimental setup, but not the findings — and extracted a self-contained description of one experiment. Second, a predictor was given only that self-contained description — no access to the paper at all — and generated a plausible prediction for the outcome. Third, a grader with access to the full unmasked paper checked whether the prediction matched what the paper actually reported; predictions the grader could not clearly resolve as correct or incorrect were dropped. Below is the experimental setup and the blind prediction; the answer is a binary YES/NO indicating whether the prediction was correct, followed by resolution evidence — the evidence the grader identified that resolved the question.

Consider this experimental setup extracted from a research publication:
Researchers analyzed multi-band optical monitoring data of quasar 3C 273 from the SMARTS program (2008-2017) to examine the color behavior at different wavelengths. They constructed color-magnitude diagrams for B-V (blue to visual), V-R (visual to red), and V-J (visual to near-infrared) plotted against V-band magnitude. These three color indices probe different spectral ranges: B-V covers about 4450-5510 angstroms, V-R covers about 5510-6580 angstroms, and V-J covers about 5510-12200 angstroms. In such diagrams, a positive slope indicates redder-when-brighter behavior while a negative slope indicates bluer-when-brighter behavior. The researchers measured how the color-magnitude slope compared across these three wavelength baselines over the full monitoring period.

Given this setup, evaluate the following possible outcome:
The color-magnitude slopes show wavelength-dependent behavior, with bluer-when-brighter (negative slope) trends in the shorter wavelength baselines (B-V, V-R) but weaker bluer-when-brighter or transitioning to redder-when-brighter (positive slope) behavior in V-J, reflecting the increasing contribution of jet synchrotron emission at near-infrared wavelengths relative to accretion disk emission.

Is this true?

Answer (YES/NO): NO